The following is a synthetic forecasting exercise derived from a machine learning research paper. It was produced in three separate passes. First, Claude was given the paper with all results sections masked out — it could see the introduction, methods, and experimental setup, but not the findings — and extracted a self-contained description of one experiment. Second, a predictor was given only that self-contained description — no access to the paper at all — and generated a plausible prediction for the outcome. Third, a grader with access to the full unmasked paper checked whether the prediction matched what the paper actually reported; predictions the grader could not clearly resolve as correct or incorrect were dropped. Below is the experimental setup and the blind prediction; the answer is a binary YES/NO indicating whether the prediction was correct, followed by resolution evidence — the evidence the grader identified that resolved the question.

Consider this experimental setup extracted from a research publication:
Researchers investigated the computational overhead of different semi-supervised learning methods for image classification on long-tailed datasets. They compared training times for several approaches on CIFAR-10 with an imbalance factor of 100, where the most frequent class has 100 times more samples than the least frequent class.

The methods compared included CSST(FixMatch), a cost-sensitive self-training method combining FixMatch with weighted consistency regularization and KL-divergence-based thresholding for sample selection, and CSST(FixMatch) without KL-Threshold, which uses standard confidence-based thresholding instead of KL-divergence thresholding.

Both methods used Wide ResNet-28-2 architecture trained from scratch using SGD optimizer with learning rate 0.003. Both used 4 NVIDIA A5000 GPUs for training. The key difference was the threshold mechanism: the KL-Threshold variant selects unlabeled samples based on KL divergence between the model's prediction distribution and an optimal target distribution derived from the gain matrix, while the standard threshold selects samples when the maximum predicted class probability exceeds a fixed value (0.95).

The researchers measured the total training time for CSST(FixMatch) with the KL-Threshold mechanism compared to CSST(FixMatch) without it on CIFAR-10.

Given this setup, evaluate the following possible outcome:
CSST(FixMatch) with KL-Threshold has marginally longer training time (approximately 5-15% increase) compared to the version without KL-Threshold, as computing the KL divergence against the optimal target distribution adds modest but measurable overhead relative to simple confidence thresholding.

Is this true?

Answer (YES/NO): NO